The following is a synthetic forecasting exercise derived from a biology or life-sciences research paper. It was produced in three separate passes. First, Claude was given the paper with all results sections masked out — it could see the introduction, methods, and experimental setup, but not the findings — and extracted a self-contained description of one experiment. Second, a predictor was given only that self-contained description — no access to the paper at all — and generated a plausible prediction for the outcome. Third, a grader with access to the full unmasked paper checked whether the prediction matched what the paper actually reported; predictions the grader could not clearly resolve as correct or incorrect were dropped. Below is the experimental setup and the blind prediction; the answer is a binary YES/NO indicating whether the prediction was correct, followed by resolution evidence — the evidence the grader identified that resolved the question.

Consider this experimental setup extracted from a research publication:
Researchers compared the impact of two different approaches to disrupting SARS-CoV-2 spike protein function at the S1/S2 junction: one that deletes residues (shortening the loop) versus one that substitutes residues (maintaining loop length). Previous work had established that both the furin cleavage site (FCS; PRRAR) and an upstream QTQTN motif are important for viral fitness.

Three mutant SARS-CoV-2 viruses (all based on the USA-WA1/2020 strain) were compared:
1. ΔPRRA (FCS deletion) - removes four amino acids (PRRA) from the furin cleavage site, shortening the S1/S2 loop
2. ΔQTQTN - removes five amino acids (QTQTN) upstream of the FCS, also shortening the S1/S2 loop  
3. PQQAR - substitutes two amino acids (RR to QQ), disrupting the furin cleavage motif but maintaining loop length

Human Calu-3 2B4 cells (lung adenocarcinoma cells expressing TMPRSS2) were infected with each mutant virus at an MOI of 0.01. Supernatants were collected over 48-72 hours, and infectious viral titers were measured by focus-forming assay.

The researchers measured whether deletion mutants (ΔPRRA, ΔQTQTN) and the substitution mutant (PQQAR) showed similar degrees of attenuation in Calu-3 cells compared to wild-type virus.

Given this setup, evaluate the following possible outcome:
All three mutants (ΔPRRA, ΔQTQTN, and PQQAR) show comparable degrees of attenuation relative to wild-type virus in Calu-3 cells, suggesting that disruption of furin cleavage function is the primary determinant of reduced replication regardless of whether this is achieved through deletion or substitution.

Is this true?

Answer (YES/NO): NO